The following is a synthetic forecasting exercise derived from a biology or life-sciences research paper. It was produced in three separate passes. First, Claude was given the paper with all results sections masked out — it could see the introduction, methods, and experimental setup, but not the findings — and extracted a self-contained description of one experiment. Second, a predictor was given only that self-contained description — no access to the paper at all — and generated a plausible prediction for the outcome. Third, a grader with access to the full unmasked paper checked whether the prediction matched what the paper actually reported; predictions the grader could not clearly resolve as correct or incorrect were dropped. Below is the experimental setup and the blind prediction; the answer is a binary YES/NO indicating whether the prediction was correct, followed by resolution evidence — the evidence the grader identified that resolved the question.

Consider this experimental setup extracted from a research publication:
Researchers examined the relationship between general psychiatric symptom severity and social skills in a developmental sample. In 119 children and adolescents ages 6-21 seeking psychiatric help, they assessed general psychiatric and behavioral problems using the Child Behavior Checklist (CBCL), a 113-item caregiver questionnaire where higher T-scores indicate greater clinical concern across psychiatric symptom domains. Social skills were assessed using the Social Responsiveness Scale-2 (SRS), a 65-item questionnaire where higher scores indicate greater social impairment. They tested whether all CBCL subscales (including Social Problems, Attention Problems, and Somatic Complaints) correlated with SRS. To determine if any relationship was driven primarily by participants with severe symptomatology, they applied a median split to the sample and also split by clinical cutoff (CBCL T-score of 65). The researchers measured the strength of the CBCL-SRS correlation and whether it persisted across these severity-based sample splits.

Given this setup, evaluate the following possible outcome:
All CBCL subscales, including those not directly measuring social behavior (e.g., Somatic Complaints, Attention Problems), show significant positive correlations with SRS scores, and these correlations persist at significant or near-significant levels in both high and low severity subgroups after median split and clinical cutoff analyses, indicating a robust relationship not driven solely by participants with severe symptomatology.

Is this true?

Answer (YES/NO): YES